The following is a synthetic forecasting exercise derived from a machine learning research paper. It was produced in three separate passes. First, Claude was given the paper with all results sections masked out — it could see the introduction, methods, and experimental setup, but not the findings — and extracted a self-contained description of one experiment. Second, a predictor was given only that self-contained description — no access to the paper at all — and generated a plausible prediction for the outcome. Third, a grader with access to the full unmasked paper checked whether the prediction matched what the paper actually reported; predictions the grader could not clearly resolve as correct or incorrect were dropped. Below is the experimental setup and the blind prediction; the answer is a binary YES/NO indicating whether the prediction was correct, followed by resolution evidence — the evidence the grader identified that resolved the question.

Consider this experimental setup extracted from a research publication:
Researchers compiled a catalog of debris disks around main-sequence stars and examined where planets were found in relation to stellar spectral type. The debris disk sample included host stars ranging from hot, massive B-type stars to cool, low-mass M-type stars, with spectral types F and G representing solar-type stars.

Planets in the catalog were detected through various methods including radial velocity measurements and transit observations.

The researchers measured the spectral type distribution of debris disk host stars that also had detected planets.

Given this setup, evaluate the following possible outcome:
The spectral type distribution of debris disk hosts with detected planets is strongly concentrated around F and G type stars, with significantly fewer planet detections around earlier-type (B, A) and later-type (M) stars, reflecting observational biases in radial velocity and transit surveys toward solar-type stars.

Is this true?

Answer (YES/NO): YES